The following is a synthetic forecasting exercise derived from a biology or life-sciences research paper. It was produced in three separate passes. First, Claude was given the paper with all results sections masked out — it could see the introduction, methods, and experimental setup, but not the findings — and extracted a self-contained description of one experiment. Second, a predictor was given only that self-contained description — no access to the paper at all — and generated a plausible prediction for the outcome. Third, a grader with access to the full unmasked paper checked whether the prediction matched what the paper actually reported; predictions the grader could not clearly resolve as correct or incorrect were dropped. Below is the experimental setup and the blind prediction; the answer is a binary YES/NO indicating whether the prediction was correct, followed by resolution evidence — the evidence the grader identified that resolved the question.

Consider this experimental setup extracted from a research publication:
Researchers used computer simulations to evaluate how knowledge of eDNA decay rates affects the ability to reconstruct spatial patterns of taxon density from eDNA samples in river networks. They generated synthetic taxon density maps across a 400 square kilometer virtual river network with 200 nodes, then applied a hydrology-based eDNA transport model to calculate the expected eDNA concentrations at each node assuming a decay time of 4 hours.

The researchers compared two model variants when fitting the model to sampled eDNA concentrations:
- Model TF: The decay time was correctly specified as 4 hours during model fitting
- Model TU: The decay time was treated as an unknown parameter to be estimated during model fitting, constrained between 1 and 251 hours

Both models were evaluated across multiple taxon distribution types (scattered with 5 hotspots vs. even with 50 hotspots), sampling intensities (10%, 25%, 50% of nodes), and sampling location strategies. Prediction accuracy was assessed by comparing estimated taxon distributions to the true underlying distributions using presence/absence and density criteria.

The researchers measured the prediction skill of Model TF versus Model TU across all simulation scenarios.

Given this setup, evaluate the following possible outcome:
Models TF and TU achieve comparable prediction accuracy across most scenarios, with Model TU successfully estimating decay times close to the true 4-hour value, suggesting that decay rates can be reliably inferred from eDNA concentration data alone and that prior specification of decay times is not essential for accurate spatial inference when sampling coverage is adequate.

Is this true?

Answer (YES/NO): NO